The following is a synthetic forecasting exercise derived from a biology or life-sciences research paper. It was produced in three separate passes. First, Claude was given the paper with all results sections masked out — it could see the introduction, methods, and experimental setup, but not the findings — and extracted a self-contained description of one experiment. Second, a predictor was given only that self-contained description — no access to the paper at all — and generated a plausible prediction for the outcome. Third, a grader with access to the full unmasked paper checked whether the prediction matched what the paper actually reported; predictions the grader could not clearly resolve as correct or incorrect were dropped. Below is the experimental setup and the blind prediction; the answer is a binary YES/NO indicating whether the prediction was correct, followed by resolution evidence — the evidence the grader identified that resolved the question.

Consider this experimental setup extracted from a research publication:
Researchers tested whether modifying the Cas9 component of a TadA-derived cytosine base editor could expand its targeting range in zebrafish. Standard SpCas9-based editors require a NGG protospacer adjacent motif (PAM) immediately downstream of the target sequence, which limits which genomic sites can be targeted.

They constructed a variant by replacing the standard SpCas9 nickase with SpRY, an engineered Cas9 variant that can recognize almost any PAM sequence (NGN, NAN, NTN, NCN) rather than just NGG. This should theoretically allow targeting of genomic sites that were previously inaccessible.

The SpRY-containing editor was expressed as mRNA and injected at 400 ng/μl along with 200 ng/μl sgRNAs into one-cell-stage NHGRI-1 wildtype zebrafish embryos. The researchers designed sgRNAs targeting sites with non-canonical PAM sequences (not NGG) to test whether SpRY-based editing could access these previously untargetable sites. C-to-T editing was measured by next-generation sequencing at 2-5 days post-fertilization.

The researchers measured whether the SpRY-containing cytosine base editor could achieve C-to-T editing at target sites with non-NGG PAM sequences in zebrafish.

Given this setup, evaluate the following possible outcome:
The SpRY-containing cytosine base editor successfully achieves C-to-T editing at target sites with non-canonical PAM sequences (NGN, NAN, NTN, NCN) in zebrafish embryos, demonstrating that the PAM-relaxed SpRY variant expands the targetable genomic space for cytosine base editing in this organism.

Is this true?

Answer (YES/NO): YES